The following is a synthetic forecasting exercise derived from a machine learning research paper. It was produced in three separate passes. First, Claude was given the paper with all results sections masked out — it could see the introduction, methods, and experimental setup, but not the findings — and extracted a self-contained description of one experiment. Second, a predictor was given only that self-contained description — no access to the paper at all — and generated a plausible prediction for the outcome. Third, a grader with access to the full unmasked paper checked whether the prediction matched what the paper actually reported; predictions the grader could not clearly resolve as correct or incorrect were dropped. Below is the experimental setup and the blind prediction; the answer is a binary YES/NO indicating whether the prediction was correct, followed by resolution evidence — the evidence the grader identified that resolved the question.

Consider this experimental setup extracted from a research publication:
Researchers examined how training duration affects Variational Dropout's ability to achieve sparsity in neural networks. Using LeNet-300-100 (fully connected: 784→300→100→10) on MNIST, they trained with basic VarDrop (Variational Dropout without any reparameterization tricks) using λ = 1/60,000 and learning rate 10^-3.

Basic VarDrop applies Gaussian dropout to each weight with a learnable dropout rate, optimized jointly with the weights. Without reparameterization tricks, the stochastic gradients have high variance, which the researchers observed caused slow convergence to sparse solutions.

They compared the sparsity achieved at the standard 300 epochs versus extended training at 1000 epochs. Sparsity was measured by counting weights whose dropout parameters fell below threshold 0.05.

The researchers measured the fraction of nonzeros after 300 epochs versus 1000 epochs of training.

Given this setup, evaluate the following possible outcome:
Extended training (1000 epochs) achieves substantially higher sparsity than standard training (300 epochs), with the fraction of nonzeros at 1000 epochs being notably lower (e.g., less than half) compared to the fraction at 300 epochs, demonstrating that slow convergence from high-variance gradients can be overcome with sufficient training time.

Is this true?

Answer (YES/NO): YES